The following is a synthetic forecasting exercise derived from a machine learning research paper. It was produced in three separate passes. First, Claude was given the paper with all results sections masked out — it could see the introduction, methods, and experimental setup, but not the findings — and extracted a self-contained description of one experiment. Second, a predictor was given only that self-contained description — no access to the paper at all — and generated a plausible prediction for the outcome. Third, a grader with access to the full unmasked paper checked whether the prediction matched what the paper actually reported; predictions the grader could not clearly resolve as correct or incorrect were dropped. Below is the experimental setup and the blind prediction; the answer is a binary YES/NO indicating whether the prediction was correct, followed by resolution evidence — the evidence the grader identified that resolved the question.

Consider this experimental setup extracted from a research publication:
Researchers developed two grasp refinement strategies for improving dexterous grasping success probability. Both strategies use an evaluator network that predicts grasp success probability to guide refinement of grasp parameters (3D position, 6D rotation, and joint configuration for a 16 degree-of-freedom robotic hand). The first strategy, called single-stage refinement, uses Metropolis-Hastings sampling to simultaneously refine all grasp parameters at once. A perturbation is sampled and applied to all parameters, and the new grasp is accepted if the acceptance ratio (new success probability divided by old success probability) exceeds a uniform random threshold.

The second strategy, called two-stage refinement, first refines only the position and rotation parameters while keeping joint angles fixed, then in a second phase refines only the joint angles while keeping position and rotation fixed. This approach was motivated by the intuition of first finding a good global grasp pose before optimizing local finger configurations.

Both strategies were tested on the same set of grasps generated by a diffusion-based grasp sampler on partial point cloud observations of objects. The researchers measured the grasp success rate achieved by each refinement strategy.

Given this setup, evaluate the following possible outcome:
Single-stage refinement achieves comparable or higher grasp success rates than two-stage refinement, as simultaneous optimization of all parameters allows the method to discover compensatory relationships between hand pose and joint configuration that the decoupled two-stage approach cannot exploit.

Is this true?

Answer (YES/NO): NO